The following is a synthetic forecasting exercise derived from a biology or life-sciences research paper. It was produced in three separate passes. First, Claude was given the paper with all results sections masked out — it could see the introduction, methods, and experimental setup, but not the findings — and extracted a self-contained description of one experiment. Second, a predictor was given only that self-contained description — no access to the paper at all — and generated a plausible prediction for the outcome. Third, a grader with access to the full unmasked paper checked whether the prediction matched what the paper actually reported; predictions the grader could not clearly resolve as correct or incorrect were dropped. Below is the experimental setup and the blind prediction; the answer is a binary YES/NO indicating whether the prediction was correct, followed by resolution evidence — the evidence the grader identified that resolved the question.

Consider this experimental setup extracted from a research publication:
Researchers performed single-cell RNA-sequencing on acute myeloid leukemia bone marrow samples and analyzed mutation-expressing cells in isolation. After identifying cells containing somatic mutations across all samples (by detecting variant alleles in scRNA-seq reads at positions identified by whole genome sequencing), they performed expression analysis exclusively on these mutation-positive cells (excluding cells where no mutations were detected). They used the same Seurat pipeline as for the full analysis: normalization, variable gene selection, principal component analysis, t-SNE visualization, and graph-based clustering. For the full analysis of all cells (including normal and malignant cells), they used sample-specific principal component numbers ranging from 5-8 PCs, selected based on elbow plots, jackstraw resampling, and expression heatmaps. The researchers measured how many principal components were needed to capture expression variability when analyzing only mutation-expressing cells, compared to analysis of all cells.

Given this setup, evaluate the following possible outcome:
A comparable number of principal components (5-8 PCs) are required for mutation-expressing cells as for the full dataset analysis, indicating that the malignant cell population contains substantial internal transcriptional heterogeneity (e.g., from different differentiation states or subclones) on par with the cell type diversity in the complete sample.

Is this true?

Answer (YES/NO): NO